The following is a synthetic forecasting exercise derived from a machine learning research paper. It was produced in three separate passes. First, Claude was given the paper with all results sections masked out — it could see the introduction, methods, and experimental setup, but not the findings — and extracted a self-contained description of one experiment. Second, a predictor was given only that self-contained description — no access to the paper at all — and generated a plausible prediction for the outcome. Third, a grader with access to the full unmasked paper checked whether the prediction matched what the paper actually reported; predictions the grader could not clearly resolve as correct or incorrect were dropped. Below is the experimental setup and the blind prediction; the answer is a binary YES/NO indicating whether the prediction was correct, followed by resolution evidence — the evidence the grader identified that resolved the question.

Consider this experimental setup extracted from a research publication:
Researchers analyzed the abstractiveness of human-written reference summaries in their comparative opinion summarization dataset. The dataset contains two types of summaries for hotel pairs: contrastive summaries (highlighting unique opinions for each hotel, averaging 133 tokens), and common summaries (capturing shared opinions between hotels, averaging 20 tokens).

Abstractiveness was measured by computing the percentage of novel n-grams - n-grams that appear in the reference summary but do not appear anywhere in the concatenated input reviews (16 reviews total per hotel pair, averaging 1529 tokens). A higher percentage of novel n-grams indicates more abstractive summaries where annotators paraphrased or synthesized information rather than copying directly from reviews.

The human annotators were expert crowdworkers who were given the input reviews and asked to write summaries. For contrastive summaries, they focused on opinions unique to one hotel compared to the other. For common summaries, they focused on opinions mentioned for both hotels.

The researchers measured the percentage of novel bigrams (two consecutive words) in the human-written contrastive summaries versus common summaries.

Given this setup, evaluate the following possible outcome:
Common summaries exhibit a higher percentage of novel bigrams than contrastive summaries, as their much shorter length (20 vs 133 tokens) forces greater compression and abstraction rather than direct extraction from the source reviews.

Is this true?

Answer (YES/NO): NO